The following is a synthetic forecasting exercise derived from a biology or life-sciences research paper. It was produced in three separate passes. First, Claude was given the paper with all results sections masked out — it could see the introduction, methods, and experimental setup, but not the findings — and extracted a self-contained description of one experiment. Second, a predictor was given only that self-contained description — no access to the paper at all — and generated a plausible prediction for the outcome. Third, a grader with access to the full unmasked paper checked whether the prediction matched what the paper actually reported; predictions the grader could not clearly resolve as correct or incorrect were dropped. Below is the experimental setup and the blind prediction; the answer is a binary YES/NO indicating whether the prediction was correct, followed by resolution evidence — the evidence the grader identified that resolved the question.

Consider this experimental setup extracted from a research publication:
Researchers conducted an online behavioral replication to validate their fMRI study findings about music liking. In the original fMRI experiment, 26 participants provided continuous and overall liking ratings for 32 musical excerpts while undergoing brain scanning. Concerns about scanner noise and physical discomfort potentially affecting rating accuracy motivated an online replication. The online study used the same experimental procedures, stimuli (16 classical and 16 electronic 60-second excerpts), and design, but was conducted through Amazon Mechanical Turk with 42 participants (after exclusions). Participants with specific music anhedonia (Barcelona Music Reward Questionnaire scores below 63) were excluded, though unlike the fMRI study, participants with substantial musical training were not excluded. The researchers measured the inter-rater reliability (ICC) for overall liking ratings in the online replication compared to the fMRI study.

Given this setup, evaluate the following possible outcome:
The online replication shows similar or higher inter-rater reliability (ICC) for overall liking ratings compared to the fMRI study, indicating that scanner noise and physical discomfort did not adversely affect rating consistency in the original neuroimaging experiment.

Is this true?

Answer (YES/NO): YES